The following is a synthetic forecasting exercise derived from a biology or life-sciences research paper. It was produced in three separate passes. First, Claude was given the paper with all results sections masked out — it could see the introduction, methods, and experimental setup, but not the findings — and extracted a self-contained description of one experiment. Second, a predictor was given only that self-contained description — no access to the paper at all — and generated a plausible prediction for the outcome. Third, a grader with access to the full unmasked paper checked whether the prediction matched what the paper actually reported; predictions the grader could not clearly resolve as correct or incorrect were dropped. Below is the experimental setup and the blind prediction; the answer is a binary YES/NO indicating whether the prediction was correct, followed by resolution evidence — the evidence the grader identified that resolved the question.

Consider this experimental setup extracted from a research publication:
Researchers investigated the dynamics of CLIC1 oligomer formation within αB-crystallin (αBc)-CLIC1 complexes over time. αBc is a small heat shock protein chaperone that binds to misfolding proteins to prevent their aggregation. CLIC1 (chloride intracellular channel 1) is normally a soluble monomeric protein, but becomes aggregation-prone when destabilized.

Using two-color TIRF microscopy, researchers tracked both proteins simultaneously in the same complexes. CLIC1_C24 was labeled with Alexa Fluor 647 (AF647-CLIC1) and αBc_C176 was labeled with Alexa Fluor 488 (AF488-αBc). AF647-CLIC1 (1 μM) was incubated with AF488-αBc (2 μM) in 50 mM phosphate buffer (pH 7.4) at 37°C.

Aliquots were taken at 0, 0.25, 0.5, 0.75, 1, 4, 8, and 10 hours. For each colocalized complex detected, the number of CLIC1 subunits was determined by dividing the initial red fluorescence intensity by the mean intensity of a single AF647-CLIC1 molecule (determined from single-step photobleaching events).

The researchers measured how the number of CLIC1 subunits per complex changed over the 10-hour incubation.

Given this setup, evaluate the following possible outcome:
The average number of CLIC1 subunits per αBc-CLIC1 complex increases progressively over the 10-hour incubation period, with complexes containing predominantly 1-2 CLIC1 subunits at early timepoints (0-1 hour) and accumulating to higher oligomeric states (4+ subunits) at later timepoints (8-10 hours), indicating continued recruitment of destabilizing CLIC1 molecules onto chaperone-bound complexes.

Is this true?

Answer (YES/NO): NO